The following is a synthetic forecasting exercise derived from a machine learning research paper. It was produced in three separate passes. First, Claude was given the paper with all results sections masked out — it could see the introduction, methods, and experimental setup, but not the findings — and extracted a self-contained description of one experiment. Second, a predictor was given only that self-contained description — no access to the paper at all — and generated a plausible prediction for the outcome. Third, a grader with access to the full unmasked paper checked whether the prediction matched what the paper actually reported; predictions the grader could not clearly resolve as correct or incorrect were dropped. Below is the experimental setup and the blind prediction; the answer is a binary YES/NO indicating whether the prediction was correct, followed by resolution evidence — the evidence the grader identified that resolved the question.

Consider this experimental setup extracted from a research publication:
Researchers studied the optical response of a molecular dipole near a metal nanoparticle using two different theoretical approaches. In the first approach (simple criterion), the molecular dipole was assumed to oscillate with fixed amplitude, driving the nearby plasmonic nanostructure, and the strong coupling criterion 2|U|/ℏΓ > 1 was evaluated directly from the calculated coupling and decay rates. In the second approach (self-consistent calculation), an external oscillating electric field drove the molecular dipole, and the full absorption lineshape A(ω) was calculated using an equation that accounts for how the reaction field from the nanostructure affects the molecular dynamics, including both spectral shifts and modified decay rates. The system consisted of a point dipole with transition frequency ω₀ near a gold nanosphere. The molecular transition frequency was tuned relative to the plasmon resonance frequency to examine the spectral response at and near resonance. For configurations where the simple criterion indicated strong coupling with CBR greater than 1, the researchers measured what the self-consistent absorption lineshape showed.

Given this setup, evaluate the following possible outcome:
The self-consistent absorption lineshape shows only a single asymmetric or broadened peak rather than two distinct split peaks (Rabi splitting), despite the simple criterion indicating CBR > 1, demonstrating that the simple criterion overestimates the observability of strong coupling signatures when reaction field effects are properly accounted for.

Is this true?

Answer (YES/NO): YES